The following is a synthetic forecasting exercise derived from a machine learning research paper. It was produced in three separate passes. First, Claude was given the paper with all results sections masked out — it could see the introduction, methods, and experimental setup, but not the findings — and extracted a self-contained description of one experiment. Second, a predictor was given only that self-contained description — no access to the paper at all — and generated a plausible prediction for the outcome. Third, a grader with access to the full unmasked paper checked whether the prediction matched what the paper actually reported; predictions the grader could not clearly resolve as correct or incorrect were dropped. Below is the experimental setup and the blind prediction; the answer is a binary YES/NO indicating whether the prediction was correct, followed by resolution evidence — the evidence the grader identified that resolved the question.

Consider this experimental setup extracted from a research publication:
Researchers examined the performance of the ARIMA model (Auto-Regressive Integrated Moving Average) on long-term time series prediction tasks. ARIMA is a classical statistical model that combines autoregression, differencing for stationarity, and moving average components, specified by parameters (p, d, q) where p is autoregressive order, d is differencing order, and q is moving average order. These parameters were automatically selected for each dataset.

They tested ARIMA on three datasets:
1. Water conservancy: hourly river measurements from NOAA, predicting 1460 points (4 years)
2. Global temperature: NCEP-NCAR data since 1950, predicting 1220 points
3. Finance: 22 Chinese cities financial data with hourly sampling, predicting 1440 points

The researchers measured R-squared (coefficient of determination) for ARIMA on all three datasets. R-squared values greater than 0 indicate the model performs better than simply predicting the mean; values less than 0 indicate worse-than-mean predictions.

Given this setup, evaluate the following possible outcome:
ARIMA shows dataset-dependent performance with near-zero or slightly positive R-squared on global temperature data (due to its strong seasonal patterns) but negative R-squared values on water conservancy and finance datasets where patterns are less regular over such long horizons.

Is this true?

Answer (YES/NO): NO